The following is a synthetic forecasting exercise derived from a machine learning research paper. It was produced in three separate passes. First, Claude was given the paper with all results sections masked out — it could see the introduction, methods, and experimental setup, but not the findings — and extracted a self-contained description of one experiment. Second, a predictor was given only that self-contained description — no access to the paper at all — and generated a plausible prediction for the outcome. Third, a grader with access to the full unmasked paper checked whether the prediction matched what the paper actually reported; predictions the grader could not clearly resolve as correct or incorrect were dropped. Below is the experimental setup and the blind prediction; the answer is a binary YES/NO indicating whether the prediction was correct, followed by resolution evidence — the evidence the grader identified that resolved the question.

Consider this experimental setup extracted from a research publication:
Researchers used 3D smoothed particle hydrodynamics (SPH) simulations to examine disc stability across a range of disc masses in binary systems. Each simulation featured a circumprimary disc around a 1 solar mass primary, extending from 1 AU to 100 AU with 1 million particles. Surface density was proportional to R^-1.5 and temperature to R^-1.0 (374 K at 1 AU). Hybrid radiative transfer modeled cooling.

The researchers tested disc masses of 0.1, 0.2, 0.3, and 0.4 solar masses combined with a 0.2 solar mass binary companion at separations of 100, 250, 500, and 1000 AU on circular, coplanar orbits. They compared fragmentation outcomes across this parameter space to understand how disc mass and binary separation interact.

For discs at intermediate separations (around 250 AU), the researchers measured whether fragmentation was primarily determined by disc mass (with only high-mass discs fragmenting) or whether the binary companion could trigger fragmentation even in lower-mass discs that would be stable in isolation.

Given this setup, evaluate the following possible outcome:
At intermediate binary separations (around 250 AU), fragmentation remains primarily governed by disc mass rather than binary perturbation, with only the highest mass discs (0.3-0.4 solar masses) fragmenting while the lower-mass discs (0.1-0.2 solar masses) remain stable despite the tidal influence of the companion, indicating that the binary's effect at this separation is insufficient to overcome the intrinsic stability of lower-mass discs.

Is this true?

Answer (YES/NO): NO